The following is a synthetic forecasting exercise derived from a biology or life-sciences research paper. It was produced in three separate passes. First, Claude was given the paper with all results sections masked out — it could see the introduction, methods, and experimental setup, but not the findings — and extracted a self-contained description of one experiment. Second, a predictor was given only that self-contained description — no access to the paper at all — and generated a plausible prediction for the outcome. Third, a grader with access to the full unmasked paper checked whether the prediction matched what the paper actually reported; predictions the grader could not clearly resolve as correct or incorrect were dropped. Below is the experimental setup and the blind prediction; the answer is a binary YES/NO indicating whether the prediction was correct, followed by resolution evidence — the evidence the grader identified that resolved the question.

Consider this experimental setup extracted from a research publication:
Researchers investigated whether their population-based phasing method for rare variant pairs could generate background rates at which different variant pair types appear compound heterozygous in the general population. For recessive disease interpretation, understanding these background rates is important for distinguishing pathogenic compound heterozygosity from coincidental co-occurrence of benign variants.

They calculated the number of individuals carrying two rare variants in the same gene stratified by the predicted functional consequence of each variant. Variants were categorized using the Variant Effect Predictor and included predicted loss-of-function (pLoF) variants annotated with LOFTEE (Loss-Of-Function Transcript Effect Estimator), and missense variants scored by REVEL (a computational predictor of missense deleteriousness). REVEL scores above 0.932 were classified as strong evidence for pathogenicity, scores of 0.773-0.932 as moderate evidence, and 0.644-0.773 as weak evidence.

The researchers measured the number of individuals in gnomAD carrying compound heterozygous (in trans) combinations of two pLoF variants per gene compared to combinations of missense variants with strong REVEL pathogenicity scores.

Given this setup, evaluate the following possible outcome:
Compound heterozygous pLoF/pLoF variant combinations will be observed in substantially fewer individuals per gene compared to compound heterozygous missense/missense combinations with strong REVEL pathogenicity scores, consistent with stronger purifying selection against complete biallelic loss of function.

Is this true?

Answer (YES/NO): NO